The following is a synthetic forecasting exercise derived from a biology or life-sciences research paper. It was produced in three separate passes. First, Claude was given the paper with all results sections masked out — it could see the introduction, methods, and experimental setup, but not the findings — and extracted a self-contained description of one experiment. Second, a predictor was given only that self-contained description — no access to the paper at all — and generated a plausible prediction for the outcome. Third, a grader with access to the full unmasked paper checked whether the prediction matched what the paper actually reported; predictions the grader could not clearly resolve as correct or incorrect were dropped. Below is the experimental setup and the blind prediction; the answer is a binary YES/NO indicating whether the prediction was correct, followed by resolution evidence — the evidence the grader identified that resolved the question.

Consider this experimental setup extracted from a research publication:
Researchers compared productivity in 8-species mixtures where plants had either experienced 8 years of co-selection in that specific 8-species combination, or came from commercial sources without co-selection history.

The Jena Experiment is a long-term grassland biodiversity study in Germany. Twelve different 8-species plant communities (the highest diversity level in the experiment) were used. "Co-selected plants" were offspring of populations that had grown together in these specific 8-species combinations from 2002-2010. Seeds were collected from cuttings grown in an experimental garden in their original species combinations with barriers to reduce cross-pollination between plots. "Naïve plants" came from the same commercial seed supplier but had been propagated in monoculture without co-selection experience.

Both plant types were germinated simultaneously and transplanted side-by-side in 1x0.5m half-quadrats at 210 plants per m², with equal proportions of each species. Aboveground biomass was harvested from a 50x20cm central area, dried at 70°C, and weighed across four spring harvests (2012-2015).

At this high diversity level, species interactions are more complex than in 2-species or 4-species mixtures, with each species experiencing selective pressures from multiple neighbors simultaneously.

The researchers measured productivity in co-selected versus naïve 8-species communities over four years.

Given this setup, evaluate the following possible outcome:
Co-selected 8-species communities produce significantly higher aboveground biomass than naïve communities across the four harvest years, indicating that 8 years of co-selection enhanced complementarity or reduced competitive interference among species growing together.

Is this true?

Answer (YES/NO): NO